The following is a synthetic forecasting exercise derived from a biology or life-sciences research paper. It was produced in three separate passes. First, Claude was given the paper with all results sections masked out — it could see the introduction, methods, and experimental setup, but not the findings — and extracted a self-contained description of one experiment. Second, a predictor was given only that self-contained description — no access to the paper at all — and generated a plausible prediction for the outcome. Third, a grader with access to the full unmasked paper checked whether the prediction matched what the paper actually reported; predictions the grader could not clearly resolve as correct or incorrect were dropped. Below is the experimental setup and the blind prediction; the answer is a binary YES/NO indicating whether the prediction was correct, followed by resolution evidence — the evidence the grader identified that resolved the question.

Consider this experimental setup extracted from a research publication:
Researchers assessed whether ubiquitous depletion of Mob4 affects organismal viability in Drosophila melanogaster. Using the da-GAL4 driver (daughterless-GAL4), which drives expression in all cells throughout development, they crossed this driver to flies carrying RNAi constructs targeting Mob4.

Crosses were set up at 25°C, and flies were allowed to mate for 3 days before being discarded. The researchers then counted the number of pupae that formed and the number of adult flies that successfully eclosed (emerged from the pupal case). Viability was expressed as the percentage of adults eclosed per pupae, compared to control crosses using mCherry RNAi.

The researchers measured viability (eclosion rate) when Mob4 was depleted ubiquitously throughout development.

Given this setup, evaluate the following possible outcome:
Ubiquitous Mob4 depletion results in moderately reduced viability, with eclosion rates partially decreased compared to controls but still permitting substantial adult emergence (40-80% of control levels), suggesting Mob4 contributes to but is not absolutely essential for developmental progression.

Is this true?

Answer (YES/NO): NO